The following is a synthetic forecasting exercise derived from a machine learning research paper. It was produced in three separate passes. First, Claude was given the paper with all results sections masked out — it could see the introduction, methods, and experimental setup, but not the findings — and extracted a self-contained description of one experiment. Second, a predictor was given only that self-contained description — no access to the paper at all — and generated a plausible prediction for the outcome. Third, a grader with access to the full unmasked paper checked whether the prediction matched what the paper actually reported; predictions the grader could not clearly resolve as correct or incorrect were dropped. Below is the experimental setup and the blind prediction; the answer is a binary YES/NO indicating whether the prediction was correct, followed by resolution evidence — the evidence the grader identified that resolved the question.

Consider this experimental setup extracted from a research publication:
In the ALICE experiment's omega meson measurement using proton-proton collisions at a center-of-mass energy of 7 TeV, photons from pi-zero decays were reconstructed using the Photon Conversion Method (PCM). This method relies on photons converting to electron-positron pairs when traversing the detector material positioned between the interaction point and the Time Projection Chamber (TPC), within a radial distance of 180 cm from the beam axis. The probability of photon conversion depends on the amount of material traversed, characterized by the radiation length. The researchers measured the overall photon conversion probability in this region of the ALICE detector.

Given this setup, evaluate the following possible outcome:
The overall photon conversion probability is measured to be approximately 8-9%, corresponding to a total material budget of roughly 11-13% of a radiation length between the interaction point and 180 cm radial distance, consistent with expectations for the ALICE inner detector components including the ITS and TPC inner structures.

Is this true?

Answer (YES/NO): YES